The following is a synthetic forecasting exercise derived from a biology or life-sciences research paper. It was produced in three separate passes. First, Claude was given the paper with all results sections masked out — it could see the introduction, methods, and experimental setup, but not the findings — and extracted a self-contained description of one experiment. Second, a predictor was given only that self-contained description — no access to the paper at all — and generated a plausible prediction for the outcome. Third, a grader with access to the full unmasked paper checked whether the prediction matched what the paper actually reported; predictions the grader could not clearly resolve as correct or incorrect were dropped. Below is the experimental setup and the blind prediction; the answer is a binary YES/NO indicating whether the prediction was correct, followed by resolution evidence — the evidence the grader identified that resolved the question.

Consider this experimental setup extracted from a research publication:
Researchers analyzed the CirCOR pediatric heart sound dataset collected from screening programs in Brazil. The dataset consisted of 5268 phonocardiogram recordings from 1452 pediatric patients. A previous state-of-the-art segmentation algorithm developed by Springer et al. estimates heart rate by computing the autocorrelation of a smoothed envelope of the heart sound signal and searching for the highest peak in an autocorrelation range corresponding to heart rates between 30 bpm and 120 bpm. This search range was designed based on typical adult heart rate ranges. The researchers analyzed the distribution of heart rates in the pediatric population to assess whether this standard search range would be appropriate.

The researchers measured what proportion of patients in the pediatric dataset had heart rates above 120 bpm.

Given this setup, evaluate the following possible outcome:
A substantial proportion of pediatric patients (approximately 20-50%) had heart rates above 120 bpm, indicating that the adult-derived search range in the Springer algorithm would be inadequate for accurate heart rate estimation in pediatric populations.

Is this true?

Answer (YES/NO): YES